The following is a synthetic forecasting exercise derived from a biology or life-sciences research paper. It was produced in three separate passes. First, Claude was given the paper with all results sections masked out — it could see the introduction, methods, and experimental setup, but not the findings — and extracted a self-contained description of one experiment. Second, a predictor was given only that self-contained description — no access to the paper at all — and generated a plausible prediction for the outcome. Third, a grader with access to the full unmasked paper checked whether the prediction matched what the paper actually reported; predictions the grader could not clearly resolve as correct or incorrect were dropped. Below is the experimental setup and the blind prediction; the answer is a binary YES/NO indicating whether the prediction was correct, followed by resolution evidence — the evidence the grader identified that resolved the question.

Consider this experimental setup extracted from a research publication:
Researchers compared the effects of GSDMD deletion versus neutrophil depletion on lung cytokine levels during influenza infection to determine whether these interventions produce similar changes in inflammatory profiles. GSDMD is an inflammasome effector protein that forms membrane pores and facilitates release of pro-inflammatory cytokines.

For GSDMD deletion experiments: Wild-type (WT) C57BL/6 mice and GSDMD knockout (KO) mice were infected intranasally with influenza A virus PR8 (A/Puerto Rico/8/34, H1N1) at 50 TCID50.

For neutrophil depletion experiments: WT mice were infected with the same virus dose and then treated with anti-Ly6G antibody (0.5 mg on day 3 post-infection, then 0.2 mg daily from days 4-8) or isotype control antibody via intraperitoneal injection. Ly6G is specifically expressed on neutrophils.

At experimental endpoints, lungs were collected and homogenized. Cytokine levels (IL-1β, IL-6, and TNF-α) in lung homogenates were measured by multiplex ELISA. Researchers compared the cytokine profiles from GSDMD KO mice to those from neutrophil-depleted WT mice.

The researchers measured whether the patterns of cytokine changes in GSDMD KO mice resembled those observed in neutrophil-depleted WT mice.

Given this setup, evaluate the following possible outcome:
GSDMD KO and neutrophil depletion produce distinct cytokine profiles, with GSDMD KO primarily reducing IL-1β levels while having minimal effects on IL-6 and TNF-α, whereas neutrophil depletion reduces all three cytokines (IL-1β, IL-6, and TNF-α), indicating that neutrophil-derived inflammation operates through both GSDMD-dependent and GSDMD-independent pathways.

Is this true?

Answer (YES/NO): NO